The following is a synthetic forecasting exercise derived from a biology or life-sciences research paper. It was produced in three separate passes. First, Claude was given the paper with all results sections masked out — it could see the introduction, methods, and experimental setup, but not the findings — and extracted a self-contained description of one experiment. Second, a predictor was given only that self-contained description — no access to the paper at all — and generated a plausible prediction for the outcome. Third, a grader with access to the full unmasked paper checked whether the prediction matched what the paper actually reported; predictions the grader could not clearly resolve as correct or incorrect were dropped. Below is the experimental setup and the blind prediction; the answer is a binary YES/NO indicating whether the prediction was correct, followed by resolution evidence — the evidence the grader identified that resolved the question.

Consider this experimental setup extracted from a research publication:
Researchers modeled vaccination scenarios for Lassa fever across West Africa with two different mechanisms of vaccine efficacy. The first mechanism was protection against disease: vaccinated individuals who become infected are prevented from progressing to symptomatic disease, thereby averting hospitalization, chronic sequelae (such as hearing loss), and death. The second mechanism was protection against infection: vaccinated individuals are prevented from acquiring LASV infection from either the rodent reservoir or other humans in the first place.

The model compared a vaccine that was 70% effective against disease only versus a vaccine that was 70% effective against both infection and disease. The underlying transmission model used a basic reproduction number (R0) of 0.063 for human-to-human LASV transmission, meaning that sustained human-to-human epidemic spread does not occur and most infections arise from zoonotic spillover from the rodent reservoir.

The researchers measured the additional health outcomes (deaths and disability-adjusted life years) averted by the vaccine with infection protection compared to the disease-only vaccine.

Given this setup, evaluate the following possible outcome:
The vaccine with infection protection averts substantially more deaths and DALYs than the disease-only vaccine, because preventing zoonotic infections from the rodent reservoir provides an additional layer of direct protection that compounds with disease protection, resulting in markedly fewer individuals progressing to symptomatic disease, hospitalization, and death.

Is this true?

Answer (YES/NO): NO